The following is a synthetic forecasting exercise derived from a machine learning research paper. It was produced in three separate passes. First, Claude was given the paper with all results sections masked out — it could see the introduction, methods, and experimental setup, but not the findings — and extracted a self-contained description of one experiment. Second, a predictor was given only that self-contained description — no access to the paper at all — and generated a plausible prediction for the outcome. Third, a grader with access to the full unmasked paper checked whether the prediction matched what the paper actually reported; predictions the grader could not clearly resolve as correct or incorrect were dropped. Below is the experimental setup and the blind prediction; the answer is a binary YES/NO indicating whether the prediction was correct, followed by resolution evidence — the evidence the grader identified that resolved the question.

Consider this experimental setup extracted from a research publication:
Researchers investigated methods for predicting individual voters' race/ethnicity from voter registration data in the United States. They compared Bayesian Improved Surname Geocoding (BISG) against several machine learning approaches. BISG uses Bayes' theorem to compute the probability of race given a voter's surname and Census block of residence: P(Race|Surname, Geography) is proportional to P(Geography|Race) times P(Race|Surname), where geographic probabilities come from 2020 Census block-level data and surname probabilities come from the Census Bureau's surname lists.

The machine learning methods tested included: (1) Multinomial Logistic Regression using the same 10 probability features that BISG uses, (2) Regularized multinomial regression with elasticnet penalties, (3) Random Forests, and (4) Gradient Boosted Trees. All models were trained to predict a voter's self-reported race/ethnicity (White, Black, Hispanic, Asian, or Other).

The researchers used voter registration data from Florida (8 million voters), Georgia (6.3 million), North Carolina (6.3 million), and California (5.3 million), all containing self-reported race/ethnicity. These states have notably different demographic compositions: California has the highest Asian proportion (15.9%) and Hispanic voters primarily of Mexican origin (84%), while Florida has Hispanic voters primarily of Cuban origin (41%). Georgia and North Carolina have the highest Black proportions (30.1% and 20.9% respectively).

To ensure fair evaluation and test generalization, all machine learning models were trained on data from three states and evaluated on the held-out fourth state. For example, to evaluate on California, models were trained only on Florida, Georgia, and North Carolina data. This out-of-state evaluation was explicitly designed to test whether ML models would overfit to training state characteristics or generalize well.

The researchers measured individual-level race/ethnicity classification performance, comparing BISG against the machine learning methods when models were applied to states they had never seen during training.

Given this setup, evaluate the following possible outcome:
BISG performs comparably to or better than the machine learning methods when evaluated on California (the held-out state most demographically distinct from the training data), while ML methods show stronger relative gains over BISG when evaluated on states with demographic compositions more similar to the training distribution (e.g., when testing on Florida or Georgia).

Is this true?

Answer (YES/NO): NO